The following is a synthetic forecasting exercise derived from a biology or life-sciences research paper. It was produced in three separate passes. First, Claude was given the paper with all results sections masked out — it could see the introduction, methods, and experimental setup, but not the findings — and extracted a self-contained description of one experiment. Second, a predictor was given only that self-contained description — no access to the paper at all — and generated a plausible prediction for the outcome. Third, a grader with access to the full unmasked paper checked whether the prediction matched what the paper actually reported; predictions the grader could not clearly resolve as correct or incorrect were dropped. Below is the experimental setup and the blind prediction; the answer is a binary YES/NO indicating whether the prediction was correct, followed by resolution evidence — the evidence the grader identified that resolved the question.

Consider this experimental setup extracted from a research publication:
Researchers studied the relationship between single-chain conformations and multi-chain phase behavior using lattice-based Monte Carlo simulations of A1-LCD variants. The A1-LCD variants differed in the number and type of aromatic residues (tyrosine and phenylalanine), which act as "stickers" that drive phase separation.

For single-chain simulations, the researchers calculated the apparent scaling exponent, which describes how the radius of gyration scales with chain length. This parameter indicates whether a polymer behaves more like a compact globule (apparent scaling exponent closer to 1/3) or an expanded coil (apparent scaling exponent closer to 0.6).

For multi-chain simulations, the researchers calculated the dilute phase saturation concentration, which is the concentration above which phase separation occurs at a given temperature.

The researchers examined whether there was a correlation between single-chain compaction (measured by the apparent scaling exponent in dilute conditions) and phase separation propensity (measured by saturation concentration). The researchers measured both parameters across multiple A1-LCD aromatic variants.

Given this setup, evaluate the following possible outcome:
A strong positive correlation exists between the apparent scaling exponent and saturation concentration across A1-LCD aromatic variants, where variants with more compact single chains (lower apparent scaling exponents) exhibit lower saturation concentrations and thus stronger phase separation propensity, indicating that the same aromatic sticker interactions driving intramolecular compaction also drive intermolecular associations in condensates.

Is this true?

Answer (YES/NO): YES